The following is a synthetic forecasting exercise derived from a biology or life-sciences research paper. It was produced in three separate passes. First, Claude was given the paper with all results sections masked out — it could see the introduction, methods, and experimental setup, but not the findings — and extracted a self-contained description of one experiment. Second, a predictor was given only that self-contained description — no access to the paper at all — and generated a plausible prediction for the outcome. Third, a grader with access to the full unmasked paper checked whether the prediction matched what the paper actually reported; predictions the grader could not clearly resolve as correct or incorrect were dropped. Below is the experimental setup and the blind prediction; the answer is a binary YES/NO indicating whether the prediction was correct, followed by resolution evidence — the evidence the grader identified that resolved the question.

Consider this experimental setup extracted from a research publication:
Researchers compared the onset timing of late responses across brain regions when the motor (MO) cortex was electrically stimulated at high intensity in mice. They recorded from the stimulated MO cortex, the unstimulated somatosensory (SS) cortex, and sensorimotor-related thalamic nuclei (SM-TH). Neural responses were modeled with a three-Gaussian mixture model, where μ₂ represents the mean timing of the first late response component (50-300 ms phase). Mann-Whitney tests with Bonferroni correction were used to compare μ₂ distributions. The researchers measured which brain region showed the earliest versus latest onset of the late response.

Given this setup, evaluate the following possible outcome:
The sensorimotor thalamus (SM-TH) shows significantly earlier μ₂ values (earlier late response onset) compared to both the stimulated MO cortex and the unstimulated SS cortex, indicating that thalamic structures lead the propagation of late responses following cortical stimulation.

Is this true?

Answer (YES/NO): NO